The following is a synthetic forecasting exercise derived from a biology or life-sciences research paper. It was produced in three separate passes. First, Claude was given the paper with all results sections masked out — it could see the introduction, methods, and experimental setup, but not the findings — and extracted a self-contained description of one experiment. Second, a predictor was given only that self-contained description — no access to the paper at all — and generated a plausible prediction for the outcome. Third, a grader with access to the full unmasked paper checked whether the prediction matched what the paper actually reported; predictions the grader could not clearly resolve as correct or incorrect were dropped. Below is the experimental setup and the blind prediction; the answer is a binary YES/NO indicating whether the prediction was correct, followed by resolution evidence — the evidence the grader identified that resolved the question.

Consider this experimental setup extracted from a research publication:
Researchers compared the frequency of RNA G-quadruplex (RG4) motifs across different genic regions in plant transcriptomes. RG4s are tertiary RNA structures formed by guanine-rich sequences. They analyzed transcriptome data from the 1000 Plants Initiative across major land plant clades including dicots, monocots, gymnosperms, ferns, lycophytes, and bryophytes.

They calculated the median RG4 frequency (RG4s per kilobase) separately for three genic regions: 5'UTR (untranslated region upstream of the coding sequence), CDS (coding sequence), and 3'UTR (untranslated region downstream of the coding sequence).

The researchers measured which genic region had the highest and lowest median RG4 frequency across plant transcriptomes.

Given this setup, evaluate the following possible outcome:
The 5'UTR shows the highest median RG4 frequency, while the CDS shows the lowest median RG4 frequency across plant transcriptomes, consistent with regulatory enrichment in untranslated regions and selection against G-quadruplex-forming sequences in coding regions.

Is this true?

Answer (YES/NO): NO